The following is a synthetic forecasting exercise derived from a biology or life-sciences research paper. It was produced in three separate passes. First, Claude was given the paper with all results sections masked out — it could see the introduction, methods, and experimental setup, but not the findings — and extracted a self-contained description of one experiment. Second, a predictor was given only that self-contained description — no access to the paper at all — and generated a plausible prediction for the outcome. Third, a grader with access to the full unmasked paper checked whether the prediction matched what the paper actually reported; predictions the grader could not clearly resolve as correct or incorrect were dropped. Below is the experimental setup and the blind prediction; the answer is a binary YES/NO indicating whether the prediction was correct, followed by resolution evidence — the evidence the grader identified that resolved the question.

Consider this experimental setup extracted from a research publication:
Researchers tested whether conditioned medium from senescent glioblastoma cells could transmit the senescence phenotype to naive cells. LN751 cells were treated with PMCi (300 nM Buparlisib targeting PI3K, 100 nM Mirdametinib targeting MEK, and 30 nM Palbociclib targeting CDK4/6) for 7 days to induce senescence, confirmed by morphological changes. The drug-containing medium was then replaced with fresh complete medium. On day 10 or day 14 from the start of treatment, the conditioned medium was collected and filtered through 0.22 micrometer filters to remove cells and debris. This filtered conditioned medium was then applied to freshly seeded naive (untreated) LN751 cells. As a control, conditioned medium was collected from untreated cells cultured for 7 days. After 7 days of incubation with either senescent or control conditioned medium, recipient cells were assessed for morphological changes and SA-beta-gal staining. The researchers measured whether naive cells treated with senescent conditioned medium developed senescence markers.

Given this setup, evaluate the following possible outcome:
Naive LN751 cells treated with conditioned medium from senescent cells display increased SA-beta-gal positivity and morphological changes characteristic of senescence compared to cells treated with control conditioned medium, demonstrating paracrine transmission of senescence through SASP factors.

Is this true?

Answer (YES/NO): YES